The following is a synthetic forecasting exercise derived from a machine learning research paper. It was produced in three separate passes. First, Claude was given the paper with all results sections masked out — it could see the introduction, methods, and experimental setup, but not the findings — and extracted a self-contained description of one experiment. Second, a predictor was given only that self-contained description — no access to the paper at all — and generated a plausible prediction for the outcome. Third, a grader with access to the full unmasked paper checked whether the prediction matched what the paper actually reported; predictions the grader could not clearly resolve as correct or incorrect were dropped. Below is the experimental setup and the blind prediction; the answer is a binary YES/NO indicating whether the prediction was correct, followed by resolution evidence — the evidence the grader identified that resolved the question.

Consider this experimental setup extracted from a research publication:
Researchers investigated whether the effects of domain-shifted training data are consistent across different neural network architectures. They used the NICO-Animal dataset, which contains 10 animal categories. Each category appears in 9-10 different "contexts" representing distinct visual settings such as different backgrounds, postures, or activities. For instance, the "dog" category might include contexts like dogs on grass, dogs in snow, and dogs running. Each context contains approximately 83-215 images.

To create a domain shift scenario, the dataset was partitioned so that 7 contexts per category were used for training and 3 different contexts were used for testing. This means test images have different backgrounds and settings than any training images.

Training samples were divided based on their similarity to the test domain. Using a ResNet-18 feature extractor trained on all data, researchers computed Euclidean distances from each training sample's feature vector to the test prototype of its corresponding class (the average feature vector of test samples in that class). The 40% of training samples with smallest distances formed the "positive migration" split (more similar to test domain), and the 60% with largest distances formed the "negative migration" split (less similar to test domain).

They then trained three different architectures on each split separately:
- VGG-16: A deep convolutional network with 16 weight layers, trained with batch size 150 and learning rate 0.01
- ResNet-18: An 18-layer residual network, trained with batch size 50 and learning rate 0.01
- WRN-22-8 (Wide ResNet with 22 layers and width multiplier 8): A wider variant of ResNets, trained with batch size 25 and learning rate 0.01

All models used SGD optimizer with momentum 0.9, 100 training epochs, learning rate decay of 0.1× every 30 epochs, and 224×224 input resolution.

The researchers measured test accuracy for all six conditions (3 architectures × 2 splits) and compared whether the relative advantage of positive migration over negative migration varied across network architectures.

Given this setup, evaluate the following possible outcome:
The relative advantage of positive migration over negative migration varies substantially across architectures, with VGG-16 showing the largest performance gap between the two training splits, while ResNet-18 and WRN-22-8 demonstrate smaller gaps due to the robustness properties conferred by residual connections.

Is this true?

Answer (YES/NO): NO